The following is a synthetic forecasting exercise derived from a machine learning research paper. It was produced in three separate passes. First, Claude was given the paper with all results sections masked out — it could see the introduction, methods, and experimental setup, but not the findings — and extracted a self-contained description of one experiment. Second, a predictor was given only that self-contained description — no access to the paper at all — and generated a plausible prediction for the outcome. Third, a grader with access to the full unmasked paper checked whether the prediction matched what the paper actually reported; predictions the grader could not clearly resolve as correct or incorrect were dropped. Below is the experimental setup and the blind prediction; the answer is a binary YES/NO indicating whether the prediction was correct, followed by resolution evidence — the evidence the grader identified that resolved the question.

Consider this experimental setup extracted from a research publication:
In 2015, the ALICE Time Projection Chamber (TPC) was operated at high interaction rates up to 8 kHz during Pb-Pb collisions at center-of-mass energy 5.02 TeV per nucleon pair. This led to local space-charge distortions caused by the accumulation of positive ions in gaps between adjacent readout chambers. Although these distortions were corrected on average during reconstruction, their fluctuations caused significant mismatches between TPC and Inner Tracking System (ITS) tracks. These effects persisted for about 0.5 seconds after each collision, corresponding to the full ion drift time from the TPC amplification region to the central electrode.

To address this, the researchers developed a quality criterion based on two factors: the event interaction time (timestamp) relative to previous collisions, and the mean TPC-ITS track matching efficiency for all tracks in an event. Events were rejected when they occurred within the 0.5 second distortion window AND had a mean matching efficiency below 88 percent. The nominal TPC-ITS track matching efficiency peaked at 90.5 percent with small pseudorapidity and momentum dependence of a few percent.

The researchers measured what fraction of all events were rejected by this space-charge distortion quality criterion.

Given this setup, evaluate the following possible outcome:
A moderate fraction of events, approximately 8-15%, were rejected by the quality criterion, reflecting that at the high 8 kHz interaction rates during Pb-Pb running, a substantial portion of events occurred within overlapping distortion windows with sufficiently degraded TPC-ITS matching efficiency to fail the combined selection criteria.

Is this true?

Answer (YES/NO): NO